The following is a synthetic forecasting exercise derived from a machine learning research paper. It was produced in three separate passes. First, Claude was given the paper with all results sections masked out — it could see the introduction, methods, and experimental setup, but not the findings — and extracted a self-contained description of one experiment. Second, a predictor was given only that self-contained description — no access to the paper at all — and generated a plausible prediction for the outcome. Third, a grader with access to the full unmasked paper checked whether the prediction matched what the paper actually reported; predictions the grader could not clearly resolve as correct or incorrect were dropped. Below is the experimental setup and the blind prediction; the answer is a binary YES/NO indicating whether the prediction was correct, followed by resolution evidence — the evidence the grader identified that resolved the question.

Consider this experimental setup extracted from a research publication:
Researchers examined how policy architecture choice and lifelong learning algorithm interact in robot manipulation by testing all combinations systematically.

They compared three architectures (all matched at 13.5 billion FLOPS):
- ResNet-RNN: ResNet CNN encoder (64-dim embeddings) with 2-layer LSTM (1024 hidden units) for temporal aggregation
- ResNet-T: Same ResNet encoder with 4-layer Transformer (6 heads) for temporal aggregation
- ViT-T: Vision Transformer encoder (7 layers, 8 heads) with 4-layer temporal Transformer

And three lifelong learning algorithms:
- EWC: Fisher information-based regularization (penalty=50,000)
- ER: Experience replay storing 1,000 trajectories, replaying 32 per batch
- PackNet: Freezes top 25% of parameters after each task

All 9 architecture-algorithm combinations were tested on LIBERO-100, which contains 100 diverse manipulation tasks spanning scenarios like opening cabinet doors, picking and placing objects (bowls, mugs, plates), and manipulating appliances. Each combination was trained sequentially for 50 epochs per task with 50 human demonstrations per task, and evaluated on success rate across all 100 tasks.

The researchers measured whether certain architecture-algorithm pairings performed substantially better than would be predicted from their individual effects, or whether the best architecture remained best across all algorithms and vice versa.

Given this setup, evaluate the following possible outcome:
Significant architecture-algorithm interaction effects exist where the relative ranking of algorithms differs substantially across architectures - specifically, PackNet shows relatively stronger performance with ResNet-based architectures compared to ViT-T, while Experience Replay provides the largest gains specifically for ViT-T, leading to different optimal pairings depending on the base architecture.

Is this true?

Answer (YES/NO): NO